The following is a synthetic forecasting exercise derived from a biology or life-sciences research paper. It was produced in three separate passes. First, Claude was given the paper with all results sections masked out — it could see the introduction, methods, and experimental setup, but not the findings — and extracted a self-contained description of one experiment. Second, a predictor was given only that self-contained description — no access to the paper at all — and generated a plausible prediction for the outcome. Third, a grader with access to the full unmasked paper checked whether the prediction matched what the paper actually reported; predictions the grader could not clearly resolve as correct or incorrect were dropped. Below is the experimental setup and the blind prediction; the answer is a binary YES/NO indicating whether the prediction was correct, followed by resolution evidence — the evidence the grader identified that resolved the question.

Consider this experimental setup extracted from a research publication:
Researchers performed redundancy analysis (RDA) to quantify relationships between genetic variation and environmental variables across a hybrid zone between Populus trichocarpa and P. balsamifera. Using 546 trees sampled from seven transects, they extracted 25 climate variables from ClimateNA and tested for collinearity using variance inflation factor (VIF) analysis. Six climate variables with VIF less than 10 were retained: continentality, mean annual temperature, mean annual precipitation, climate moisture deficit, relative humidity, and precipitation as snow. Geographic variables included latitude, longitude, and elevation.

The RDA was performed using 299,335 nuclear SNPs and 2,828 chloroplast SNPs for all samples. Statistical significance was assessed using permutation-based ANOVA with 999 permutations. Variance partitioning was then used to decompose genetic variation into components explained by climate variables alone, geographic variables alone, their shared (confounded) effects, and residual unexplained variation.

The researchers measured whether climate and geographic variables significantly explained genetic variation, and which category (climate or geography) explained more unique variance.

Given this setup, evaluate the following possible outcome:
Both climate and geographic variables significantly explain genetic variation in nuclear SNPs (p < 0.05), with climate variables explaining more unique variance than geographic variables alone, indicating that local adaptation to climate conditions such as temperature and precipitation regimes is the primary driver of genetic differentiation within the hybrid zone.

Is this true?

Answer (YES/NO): YES